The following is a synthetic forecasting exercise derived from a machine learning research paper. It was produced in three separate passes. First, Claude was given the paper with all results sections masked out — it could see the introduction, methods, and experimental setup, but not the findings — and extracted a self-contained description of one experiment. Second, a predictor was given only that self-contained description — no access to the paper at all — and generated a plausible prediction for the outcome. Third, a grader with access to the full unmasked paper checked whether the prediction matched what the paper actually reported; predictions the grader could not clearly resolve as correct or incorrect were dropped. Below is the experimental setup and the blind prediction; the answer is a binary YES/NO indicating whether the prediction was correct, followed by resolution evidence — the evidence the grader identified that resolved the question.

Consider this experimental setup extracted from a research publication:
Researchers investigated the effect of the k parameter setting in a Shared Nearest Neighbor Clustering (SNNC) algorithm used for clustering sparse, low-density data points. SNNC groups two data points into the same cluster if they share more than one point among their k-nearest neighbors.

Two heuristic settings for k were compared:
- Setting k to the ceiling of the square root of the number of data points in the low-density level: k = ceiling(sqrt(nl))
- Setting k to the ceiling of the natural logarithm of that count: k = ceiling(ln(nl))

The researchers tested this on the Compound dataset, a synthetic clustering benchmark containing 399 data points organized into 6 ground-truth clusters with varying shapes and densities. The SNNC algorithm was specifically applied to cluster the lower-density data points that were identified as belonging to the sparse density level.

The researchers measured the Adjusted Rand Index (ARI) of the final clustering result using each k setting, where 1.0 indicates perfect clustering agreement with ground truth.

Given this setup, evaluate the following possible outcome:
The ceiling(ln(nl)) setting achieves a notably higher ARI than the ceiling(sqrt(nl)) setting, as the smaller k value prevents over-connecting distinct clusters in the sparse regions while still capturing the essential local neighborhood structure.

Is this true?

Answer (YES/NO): NO